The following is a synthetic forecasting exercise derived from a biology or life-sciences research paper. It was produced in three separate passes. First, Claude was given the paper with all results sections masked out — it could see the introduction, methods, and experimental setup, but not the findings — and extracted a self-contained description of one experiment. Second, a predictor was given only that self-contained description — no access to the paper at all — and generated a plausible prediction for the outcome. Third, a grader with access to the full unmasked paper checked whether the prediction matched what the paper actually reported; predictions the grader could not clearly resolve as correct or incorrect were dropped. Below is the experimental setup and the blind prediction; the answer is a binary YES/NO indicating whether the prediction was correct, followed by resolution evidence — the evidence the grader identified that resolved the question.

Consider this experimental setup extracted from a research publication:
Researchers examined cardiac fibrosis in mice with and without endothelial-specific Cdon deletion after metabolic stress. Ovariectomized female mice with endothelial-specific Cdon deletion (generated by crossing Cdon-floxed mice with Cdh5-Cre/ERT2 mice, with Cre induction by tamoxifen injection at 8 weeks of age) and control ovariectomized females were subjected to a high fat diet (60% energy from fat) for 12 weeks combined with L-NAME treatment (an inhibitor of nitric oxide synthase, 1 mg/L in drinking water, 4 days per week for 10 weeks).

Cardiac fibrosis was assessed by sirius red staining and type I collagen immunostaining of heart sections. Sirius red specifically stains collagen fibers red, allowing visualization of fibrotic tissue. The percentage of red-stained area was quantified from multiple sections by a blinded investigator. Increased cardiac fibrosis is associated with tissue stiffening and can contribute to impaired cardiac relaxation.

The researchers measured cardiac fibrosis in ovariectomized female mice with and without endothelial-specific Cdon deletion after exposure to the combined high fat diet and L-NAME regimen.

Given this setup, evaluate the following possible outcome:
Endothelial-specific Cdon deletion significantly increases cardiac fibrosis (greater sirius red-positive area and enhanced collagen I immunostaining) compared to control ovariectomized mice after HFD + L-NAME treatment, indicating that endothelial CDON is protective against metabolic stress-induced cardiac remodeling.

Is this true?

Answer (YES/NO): NO